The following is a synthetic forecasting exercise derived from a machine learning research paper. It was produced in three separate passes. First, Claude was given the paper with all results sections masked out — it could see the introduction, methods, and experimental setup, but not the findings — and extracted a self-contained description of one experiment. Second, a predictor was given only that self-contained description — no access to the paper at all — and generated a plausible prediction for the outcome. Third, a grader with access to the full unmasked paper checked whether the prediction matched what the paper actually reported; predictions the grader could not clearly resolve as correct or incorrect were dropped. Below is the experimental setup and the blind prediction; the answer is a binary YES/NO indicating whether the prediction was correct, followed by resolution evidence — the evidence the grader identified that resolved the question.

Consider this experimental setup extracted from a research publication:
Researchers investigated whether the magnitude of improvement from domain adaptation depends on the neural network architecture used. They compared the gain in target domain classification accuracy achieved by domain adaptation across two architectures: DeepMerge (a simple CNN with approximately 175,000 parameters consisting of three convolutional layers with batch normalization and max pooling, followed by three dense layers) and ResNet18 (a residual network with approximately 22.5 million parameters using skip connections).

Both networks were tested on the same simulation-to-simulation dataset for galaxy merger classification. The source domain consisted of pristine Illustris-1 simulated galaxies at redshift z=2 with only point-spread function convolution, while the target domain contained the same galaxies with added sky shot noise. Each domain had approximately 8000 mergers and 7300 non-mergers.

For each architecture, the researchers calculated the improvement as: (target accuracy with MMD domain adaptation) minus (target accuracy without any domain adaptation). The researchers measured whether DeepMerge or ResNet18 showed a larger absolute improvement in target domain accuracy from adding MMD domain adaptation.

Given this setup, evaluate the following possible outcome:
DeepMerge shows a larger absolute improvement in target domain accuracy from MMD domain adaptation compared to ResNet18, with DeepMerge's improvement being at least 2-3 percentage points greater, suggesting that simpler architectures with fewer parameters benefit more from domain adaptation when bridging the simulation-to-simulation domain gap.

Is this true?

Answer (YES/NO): YES